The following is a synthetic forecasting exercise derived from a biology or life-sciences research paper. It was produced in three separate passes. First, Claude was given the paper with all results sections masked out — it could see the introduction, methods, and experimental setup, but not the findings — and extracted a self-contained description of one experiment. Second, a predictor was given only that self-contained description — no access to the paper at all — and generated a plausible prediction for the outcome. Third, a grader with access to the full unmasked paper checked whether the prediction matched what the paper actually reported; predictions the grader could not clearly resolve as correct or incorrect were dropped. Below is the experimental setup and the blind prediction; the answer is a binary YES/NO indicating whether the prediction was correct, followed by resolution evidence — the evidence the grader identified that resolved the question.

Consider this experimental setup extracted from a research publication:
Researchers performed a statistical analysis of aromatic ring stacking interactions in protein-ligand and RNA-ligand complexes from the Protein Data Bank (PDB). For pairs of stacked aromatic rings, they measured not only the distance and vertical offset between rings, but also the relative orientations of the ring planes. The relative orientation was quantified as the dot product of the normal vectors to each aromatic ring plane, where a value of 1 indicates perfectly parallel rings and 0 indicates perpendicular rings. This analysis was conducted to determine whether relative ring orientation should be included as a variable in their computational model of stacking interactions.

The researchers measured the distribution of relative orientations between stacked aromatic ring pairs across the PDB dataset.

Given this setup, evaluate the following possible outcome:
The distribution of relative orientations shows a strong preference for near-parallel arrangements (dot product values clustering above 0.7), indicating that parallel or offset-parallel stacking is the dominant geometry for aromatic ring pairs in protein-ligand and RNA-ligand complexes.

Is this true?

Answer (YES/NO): YES